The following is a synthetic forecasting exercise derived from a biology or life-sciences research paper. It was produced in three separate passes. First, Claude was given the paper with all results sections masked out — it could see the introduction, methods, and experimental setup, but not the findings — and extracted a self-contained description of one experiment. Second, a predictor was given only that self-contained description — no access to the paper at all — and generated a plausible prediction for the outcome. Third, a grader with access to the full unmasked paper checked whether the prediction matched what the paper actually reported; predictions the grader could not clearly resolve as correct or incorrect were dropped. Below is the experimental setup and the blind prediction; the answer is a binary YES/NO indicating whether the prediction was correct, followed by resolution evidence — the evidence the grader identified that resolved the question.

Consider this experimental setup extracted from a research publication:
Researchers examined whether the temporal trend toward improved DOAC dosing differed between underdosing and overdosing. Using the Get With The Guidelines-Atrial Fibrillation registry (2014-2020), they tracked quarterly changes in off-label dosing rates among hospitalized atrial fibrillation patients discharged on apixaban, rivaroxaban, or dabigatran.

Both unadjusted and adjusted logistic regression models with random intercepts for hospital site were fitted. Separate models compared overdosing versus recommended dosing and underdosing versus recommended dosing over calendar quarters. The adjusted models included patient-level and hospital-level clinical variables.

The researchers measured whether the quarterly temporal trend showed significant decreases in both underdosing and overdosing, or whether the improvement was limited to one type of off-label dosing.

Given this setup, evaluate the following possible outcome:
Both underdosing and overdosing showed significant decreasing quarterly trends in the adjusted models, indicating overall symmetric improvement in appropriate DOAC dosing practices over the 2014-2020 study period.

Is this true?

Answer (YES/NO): YES